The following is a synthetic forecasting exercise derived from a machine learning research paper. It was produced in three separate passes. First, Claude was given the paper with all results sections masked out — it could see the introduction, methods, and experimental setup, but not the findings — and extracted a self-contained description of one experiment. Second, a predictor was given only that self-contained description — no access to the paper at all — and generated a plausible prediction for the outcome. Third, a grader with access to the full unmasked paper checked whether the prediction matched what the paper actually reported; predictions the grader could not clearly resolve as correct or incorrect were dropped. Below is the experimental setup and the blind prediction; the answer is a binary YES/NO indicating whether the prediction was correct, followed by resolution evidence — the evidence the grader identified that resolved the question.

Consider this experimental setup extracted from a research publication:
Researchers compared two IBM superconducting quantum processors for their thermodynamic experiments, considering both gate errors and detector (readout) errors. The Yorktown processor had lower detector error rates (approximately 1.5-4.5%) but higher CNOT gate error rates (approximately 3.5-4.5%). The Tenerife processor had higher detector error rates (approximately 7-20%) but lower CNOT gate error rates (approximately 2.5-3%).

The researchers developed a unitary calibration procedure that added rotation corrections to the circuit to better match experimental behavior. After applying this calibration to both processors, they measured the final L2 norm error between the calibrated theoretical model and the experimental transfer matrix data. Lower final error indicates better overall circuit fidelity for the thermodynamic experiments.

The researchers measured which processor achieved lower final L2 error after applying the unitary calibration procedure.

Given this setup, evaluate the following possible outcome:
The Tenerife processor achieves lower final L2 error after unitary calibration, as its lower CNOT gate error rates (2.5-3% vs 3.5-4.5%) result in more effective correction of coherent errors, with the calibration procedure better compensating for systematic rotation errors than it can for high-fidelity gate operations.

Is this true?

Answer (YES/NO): YES